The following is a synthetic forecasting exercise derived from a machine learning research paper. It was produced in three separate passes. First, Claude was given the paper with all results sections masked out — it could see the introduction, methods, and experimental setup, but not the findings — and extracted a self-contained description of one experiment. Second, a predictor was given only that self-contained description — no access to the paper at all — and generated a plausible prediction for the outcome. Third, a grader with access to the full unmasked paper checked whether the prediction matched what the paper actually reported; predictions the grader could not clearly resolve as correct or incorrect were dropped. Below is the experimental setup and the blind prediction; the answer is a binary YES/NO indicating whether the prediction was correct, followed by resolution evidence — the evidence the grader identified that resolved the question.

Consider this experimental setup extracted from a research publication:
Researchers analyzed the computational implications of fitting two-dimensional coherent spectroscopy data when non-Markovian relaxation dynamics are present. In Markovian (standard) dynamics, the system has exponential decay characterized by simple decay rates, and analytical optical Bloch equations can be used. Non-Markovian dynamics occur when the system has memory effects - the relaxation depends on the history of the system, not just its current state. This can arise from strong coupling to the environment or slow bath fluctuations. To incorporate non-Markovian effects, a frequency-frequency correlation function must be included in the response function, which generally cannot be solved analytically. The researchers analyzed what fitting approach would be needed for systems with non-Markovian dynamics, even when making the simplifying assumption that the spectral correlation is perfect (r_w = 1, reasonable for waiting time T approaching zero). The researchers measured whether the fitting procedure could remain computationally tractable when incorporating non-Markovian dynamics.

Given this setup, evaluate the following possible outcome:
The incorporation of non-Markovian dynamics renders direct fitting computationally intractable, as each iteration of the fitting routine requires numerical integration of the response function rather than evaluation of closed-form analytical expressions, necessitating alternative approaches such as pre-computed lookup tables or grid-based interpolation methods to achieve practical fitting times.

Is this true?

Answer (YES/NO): NO